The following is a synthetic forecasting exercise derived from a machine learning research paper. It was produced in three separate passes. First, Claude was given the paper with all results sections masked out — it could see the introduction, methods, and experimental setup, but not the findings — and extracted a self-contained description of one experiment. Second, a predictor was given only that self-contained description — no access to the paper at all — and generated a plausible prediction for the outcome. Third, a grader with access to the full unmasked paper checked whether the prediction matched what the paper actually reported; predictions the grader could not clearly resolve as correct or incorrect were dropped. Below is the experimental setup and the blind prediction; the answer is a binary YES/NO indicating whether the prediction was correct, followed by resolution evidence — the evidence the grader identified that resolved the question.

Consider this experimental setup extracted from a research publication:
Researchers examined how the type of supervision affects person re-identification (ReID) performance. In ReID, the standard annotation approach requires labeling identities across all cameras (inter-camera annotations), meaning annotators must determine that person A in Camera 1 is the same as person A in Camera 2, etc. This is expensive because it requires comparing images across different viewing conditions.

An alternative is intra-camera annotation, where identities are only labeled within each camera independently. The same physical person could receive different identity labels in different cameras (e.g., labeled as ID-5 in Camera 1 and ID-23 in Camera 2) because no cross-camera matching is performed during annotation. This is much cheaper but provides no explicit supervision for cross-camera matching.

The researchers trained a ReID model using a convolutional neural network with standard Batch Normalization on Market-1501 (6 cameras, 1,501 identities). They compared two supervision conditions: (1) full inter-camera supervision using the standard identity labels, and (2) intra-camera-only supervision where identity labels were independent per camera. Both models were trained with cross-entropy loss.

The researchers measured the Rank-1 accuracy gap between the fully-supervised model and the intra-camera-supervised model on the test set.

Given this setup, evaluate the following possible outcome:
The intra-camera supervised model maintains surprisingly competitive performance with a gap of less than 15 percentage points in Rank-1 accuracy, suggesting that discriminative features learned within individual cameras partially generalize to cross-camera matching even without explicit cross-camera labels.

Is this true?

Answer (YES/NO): YES